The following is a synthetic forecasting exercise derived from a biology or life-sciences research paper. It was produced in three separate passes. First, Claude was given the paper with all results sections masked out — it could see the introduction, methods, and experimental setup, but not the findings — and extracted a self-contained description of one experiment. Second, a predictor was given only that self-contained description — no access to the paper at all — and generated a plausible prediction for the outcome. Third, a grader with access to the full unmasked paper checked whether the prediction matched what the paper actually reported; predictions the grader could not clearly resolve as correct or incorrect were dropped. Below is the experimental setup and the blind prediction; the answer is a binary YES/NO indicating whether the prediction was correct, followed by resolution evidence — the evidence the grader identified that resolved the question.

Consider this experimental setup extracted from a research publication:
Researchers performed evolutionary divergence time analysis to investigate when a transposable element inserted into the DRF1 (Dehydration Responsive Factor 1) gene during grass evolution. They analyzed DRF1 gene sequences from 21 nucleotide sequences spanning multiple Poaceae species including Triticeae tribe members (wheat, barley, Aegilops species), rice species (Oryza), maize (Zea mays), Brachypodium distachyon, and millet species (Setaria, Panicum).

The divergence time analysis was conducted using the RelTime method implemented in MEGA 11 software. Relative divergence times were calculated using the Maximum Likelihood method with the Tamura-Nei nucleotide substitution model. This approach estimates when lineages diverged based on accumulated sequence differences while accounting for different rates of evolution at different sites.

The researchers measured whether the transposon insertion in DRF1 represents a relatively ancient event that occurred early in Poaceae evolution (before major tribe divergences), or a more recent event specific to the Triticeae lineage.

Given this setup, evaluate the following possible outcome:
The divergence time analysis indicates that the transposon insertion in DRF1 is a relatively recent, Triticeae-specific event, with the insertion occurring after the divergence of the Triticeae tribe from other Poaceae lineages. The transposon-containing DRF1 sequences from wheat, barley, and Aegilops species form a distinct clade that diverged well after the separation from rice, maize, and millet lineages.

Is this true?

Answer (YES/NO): YES